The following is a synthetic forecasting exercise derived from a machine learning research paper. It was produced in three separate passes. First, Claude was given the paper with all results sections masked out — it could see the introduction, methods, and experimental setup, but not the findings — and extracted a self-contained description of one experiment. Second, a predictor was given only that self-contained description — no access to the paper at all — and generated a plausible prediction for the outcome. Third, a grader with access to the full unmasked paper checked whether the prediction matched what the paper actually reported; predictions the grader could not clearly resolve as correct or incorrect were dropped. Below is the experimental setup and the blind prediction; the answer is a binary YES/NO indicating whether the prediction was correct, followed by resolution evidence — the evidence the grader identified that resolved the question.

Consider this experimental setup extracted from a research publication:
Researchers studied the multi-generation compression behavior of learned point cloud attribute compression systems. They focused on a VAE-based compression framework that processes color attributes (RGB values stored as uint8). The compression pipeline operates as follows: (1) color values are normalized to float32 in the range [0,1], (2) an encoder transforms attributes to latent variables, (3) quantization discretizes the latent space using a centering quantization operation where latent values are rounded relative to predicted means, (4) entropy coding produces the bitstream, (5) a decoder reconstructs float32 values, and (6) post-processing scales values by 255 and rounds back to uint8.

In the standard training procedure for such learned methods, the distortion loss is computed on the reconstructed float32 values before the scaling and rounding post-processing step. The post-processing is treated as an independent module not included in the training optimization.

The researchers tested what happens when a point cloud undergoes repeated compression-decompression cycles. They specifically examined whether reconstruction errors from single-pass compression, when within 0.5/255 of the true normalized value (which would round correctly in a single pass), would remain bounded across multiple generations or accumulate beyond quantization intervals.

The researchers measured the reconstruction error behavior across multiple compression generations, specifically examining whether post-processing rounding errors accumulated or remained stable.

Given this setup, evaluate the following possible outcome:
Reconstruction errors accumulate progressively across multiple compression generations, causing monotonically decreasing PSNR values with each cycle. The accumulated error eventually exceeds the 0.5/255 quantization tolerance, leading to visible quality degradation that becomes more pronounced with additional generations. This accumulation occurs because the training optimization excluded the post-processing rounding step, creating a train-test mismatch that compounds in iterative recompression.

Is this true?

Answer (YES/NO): NO